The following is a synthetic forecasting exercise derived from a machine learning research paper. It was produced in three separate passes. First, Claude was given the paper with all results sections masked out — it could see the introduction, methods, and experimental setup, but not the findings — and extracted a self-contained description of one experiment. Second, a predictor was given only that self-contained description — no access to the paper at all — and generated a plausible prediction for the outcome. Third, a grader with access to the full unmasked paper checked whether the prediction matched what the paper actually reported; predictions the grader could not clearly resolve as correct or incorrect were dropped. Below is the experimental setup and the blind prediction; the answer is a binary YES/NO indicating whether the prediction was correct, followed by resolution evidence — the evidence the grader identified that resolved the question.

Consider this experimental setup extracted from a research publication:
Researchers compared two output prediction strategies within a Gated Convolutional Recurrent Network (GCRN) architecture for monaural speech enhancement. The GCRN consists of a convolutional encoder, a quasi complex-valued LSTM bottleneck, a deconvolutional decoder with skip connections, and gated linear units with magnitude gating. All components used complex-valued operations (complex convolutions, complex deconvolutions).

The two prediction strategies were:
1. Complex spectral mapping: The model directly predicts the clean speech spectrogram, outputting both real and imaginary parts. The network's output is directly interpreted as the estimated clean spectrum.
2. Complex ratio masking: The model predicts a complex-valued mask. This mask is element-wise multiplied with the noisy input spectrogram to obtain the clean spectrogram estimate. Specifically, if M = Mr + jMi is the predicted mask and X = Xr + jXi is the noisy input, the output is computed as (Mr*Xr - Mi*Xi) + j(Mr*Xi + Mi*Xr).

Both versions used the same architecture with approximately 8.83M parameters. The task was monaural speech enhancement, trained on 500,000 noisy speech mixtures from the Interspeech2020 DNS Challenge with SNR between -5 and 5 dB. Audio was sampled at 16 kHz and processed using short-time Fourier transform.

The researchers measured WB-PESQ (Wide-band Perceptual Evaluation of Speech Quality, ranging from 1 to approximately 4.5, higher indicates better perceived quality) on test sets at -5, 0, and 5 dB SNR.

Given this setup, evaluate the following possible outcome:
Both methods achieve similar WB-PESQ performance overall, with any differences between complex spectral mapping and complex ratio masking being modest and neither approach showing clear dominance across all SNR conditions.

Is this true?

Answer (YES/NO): NO